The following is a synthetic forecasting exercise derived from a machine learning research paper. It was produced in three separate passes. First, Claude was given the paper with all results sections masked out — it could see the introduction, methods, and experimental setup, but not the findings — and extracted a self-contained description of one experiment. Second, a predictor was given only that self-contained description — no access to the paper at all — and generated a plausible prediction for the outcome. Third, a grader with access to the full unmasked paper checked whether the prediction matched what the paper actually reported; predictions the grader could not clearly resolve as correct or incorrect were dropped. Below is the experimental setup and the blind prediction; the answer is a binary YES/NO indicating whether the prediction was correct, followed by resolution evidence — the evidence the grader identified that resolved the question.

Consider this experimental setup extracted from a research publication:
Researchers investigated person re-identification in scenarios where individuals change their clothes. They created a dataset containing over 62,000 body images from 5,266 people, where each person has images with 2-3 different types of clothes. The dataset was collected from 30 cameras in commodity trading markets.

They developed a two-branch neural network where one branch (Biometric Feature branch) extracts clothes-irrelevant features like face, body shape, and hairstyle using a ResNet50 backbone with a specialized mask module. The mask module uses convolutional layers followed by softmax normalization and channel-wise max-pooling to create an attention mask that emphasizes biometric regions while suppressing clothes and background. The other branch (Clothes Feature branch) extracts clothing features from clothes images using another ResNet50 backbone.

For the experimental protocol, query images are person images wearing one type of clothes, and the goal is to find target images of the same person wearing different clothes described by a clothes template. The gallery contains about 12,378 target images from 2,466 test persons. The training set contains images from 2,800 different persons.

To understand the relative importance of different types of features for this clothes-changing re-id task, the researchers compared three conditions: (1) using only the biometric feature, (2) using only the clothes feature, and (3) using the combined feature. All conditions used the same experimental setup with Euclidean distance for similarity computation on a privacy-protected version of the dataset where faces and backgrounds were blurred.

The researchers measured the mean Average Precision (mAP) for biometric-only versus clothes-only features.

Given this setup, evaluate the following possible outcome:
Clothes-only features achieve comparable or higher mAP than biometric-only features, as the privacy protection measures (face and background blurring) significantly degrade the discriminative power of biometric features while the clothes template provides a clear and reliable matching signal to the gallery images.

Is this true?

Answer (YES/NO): YES